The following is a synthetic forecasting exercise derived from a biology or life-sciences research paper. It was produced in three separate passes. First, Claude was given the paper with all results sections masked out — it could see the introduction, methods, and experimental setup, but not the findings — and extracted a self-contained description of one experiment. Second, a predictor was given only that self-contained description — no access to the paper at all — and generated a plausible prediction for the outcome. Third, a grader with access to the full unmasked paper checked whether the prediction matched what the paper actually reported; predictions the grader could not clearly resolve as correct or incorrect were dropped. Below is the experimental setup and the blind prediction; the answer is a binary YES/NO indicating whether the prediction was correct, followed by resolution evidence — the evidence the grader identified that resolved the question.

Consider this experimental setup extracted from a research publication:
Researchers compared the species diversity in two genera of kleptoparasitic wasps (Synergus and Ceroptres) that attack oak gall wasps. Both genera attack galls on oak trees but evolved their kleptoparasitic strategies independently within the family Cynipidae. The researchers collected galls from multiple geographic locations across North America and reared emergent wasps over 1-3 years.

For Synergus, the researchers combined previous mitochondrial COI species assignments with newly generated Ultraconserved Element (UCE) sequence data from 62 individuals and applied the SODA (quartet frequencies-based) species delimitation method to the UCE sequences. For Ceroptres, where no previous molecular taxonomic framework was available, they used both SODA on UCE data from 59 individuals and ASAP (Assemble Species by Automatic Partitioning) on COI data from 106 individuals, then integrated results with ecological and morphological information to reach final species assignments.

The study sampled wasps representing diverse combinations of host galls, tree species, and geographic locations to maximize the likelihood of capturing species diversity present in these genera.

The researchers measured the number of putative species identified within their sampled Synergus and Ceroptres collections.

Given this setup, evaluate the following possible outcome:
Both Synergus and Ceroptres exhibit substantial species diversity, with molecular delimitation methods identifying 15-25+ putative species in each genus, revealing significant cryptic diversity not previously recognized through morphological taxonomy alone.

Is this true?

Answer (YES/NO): YES